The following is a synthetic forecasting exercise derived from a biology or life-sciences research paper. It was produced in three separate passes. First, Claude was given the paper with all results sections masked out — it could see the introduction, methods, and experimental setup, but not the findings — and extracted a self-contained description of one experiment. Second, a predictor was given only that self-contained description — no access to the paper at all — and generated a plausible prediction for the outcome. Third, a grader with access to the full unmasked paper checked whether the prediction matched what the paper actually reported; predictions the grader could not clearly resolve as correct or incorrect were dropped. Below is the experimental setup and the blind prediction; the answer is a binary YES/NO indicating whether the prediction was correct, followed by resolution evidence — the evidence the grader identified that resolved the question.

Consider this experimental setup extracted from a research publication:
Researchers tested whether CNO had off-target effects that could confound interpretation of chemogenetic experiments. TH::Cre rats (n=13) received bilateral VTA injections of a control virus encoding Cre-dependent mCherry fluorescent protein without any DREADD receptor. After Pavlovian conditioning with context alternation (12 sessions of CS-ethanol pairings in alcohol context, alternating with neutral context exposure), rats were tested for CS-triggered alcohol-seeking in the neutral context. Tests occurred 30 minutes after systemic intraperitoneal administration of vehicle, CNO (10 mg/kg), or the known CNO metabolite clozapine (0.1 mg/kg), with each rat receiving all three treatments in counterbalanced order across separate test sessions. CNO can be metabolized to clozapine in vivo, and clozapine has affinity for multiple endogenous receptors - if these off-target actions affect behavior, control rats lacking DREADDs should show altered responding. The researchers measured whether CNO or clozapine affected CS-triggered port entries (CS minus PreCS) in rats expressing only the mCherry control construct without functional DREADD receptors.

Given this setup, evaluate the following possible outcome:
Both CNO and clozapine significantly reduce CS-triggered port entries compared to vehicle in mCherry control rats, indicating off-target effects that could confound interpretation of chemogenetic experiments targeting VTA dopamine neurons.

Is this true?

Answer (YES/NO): NO